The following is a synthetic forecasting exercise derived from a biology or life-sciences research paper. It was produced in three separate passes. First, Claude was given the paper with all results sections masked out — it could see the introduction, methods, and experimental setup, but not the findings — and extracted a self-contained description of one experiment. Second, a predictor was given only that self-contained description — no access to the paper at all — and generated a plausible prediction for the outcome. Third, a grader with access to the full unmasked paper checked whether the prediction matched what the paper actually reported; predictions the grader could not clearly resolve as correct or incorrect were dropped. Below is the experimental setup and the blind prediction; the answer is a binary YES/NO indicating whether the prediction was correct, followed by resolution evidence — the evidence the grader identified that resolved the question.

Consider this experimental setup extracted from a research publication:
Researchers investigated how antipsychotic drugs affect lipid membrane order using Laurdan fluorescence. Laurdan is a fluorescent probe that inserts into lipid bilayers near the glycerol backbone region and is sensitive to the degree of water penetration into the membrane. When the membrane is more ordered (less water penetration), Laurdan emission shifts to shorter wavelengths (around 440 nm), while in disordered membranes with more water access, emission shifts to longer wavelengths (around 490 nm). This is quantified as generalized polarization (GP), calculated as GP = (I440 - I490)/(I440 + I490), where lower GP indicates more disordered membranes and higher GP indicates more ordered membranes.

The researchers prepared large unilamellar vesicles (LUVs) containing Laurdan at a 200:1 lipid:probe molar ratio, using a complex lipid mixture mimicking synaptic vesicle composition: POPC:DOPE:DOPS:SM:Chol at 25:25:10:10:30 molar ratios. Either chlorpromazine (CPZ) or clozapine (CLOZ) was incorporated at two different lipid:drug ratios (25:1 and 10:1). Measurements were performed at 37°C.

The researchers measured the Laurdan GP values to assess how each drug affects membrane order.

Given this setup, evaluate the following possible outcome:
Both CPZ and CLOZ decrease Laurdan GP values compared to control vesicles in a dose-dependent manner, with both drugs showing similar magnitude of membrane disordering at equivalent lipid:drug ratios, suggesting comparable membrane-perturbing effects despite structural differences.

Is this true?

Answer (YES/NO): NO